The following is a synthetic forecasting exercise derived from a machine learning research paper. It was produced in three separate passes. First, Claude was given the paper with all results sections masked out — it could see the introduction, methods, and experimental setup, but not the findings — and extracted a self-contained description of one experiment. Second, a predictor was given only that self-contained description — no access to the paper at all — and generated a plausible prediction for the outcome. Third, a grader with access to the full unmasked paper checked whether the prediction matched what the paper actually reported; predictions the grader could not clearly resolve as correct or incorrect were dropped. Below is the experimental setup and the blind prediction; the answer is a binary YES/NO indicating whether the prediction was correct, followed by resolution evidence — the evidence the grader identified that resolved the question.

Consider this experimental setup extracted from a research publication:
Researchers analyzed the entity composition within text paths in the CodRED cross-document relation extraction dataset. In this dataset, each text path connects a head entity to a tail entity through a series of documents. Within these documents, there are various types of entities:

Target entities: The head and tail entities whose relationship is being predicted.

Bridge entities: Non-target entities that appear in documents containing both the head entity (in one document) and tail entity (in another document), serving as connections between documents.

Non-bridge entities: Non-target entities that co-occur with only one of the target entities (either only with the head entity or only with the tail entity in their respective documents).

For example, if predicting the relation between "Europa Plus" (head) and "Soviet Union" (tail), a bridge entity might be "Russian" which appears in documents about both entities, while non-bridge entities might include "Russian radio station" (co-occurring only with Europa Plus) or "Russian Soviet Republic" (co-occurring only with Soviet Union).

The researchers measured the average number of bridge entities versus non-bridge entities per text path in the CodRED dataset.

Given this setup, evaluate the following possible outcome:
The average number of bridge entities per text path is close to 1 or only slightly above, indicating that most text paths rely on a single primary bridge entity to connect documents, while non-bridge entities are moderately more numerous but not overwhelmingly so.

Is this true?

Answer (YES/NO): NO